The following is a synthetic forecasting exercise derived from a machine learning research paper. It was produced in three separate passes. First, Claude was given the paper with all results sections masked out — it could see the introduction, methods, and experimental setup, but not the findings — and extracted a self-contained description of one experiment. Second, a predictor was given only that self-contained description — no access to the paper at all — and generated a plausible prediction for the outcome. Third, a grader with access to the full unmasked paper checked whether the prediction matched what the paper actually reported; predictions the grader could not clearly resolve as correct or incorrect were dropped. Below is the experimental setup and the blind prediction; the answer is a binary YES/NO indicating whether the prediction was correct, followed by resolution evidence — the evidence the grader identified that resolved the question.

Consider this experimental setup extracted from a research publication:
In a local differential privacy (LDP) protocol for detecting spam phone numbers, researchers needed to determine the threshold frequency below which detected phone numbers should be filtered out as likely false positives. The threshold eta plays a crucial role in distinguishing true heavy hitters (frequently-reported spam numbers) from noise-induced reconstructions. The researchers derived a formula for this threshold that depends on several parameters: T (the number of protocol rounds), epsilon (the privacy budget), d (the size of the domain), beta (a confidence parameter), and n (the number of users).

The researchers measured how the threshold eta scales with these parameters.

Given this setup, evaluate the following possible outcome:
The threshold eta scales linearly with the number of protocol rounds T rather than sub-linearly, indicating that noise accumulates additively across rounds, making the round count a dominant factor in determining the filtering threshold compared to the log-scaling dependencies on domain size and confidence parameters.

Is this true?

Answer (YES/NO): YES